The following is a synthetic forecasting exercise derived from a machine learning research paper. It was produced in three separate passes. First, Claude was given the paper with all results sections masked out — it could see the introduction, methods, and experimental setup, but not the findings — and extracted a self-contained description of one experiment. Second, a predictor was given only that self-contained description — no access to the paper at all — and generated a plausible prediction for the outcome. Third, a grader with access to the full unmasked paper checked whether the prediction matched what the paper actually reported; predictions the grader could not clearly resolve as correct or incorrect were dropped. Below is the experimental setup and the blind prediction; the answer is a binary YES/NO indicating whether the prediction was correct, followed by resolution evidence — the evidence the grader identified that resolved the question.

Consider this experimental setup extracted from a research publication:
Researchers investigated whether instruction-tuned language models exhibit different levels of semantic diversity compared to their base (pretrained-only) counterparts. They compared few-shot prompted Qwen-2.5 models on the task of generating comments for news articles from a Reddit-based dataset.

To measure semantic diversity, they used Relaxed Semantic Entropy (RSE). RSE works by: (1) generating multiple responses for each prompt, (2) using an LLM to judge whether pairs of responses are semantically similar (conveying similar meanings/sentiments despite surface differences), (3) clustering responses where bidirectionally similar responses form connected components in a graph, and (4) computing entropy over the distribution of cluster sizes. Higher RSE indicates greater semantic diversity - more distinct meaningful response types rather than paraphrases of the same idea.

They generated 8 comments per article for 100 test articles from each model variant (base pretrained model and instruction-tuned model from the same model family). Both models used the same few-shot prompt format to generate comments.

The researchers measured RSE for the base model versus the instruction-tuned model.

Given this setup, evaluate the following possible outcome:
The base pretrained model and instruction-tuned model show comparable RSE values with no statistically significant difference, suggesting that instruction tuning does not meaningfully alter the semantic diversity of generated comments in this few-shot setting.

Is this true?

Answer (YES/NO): NO